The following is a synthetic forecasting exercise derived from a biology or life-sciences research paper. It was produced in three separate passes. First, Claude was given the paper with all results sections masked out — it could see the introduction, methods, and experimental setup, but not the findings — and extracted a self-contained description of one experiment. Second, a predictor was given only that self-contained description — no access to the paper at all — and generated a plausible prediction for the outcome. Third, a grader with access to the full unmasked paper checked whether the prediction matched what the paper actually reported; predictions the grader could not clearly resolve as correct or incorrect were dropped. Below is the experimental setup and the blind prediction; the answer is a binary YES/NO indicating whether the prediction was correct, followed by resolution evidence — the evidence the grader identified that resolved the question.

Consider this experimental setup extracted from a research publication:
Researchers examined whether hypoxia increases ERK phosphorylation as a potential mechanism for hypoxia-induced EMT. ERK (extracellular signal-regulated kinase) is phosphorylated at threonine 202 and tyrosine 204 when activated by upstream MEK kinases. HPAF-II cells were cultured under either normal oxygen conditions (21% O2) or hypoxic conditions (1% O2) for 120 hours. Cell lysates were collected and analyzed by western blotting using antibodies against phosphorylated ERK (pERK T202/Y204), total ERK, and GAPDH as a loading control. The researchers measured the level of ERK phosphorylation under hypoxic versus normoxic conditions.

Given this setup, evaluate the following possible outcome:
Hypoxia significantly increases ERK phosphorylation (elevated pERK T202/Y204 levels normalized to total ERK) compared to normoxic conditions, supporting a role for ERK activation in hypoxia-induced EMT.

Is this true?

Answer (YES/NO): YES